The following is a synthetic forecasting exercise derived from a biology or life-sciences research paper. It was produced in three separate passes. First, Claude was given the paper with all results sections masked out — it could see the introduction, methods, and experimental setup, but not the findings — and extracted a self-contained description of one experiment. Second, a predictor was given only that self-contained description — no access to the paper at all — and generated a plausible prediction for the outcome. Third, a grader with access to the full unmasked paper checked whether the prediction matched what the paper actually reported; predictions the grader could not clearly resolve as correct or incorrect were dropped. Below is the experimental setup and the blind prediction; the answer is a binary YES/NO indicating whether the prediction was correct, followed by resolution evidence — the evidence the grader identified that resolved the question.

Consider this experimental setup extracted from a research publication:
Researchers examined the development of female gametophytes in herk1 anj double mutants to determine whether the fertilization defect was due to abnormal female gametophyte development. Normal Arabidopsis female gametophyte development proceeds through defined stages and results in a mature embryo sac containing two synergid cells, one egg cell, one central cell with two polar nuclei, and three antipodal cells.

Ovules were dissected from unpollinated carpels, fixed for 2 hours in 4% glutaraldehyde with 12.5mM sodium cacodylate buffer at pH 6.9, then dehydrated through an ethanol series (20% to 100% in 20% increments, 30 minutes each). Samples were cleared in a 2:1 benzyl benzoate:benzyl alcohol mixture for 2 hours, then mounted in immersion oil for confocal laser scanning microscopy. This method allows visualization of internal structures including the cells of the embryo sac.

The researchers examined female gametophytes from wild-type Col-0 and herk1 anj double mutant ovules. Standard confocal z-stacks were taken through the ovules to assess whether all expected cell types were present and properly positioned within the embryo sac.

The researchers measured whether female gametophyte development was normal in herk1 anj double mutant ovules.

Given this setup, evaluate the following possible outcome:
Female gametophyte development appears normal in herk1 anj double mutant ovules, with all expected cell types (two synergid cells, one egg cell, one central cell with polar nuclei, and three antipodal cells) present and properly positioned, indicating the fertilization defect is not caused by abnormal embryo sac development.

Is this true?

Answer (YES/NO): YES